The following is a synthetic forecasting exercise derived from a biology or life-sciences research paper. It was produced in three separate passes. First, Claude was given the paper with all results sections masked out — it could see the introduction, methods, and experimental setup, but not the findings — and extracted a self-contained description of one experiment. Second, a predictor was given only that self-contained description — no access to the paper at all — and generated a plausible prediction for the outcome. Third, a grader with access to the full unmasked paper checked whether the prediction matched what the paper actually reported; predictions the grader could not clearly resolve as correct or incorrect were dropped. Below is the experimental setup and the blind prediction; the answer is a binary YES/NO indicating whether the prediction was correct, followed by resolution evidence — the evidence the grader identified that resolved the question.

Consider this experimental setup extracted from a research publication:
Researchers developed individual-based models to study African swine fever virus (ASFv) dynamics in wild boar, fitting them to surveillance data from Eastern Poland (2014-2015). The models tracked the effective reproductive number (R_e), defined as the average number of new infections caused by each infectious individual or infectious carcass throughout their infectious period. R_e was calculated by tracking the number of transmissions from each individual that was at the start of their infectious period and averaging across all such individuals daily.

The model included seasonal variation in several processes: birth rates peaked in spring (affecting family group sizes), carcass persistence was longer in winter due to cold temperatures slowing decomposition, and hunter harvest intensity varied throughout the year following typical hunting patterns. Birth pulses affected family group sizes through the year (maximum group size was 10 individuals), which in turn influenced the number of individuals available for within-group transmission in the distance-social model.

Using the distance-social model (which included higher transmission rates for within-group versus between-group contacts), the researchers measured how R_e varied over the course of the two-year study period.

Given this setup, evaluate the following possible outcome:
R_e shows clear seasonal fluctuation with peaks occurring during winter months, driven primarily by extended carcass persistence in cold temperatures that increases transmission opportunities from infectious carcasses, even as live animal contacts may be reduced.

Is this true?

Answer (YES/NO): YES